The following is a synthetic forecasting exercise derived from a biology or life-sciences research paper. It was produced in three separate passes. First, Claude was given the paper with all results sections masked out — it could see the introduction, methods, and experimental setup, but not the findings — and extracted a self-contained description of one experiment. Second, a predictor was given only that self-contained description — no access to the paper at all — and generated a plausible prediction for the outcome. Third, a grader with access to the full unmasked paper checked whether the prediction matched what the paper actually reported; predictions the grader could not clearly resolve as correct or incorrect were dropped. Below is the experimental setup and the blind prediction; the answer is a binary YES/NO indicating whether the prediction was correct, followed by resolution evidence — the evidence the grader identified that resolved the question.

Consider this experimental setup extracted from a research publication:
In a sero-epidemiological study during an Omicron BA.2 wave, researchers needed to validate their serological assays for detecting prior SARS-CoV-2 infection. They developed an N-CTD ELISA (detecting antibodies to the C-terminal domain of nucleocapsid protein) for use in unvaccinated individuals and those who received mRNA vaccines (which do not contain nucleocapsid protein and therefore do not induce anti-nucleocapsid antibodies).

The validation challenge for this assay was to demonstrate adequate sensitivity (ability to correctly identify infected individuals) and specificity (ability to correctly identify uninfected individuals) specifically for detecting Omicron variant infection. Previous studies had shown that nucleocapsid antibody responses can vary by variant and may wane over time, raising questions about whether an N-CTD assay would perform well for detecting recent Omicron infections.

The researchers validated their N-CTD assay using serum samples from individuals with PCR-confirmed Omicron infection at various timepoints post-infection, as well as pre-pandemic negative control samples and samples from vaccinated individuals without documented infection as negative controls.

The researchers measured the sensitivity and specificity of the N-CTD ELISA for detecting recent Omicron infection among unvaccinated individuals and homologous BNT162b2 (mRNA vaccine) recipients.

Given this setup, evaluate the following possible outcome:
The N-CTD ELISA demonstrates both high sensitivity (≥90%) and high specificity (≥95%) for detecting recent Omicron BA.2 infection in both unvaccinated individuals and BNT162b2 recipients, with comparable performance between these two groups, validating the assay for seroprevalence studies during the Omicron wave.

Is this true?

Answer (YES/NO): YES